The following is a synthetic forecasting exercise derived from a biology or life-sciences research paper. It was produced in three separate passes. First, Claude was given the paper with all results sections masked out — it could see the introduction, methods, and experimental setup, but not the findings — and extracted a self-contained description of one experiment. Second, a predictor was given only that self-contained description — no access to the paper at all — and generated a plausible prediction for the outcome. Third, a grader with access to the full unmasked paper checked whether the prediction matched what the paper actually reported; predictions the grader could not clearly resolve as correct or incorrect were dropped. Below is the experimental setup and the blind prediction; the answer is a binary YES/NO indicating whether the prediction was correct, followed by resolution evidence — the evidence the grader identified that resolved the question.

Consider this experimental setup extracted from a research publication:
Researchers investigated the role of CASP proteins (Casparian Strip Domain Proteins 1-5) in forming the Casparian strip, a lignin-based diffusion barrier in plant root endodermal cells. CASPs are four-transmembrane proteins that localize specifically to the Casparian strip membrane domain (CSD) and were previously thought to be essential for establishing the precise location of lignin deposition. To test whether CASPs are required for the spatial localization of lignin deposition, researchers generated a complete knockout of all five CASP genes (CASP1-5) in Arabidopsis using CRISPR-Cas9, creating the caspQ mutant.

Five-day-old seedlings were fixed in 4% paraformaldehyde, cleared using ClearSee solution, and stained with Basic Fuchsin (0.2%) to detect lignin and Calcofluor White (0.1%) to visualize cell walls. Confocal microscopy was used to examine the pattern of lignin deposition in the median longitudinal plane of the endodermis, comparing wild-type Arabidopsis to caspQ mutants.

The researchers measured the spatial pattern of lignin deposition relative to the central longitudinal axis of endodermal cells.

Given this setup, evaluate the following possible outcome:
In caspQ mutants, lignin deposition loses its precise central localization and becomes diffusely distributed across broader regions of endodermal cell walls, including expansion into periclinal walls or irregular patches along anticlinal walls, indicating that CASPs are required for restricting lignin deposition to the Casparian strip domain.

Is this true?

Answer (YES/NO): NO